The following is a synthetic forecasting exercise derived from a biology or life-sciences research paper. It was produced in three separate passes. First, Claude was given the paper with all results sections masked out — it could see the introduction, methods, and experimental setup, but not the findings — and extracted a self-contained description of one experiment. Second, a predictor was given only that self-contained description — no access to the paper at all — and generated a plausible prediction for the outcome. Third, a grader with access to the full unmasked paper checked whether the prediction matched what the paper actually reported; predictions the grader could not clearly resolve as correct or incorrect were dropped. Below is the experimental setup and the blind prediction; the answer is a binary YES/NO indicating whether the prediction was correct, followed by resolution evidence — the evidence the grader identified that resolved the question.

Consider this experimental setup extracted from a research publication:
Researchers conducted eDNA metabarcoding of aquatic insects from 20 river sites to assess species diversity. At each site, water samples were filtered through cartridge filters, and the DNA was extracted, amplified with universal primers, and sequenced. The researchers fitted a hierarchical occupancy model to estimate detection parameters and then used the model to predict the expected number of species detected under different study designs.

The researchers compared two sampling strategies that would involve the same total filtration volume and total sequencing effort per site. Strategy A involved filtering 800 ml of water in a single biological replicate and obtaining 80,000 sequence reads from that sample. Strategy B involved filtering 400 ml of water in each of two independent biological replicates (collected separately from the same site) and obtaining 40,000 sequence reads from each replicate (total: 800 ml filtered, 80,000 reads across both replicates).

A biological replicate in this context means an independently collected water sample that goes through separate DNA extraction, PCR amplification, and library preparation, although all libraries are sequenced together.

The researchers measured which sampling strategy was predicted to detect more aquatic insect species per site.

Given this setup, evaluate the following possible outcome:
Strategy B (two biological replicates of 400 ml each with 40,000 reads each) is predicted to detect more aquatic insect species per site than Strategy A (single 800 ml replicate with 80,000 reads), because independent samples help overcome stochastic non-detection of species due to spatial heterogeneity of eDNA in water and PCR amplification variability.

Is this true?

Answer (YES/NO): YES